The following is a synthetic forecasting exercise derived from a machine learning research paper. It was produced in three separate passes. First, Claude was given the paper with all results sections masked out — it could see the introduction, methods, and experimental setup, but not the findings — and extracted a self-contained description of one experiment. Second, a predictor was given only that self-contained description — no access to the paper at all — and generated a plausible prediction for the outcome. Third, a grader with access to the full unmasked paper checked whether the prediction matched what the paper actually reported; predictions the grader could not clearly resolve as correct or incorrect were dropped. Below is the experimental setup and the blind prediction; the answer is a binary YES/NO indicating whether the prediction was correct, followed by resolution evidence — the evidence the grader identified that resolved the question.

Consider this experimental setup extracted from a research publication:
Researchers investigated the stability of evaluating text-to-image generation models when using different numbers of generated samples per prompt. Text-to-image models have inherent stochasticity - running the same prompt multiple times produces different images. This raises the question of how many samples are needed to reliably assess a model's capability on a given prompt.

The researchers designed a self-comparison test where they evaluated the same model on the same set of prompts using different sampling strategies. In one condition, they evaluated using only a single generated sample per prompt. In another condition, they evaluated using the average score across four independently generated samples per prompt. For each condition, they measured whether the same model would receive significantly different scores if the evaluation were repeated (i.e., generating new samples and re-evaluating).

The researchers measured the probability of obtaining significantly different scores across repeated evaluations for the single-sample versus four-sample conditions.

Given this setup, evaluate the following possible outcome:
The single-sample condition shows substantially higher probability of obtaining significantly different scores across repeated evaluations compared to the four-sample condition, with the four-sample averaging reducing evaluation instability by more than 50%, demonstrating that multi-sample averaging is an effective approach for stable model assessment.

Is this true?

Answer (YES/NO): YES